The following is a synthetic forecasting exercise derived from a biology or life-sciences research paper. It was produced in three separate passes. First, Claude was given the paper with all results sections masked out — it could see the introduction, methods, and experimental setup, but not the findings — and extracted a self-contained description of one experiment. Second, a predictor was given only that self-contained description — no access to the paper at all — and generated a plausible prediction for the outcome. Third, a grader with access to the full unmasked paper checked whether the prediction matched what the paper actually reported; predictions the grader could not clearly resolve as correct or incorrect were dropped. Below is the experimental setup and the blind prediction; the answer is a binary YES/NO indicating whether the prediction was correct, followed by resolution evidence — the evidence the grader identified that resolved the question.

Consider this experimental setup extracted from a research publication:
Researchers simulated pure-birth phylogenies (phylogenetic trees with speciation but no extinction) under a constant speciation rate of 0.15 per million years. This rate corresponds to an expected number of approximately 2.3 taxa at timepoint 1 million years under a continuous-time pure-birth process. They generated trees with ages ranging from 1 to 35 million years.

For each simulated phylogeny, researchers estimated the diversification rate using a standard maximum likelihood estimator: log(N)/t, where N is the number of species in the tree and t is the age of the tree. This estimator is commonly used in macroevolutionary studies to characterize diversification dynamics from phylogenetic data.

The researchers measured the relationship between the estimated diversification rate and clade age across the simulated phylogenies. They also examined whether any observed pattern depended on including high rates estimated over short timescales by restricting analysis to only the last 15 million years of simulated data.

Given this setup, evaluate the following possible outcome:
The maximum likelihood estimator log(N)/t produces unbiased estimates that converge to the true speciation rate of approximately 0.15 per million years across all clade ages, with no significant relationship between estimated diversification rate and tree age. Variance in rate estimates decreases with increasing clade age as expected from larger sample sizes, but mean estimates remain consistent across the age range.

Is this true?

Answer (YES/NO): NO